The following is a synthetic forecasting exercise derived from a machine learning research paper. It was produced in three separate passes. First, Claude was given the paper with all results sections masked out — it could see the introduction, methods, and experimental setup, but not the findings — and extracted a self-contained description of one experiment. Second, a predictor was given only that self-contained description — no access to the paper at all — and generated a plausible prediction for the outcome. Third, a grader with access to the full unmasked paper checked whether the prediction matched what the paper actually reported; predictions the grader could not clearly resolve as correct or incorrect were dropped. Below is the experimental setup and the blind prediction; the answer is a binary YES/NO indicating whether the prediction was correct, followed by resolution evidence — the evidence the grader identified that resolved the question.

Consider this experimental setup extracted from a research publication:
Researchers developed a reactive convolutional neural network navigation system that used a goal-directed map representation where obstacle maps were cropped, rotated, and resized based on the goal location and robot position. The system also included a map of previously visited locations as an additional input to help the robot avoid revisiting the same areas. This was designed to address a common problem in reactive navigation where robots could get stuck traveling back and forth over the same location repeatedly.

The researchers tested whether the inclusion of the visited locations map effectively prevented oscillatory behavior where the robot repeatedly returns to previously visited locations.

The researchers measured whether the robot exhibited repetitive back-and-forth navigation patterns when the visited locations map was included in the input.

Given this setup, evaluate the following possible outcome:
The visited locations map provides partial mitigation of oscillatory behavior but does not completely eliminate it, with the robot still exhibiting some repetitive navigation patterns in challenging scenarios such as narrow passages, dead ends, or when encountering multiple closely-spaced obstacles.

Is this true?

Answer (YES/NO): NO